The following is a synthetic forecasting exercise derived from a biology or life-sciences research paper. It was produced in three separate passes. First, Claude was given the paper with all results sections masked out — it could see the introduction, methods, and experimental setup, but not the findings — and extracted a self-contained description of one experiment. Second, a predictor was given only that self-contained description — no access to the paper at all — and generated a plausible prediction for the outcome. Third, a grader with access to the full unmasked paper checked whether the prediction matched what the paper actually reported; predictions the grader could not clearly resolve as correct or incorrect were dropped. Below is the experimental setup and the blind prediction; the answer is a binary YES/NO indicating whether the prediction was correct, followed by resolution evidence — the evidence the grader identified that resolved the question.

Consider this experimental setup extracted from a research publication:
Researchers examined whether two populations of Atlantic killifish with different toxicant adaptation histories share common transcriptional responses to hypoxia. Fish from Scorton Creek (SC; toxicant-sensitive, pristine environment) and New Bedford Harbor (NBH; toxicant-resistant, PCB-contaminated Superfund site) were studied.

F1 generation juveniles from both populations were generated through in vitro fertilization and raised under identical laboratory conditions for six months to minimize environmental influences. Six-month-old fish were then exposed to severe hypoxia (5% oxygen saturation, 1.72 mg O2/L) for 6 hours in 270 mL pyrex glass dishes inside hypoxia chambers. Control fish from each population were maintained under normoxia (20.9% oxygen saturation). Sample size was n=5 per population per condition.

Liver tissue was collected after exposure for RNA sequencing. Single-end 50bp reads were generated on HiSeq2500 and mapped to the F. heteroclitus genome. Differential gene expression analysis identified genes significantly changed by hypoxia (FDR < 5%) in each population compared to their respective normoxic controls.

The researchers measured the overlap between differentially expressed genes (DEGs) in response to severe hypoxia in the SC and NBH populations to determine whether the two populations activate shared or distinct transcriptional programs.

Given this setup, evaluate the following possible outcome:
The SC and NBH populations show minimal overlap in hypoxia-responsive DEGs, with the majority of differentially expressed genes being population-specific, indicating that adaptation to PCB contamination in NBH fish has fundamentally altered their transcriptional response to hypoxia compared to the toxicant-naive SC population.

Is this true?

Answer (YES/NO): NO